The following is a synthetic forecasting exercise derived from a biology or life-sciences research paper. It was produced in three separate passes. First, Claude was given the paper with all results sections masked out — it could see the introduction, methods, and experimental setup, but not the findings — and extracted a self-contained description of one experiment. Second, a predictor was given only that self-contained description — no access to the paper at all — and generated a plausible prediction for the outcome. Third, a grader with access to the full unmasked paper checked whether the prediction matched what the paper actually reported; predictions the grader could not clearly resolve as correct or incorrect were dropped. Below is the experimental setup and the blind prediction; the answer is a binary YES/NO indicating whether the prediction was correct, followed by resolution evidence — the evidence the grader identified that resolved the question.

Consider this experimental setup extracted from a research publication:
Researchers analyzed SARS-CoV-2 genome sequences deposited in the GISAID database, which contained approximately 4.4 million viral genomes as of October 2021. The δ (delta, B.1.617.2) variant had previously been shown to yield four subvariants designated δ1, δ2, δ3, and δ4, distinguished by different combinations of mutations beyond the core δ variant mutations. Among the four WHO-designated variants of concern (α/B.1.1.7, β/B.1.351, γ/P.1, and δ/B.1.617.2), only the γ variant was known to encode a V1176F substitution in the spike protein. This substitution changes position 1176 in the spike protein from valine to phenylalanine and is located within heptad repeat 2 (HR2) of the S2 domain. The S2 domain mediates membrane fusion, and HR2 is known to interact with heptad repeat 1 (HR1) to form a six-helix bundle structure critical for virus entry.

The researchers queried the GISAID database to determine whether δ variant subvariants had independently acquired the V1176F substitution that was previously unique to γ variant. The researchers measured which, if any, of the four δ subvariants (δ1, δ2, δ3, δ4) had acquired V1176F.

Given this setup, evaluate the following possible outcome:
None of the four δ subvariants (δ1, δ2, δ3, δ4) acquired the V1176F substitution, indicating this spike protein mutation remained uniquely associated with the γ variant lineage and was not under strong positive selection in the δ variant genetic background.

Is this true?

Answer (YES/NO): NO